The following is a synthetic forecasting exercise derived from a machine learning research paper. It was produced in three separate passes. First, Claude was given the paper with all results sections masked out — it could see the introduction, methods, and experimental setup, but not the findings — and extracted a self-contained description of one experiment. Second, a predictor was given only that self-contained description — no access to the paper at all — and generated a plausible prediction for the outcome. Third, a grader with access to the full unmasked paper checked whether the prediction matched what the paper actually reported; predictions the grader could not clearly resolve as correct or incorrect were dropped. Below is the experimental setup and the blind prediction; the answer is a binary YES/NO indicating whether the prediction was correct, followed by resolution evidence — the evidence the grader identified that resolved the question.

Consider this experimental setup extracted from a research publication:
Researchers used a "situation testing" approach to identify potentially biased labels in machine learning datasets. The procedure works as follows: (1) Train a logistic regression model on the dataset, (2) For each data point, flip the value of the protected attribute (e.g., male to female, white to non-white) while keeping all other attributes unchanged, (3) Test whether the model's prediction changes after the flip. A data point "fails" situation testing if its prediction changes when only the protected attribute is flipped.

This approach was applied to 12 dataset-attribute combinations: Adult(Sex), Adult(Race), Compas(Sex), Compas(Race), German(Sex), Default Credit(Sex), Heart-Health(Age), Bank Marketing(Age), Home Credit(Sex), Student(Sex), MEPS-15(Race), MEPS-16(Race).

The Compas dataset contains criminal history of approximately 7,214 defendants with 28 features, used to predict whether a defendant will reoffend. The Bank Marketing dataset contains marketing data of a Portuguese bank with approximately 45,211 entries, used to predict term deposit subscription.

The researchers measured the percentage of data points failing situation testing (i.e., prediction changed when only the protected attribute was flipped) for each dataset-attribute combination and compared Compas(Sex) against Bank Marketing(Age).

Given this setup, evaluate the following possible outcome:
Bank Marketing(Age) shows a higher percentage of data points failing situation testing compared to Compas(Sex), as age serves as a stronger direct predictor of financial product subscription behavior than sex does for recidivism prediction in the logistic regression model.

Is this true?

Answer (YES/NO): YES